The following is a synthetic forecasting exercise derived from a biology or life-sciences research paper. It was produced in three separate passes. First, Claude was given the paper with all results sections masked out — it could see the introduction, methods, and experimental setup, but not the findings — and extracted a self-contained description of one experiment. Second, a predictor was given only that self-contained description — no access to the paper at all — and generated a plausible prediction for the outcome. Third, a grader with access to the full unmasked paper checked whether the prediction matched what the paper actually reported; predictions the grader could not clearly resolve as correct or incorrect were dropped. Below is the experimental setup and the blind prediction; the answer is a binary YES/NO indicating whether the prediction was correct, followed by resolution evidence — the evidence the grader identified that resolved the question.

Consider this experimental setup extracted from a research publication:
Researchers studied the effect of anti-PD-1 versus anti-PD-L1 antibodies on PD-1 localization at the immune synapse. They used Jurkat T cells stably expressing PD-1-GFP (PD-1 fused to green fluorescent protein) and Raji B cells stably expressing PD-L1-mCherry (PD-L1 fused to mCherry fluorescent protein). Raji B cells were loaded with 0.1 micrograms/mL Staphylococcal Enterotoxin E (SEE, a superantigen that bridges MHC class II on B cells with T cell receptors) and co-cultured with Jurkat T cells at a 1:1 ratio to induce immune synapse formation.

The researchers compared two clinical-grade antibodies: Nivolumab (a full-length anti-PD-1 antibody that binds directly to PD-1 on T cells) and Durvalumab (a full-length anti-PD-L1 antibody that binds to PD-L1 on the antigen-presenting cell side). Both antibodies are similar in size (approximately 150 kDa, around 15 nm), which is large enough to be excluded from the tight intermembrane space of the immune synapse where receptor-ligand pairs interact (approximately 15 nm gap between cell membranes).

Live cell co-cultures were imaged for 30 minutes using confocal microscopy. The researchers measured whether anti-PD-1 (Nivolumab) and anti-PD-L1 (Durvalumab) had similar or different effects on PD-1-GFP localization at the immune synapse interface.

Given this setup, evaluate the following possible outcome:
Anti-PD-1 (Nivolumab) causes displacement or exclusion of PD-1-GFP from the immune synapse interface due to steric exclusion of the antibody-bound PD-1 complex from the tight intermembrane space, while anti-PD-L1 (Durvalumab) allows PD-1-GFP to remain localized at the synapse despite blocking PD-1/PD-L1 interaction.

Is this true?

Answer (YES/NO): NO